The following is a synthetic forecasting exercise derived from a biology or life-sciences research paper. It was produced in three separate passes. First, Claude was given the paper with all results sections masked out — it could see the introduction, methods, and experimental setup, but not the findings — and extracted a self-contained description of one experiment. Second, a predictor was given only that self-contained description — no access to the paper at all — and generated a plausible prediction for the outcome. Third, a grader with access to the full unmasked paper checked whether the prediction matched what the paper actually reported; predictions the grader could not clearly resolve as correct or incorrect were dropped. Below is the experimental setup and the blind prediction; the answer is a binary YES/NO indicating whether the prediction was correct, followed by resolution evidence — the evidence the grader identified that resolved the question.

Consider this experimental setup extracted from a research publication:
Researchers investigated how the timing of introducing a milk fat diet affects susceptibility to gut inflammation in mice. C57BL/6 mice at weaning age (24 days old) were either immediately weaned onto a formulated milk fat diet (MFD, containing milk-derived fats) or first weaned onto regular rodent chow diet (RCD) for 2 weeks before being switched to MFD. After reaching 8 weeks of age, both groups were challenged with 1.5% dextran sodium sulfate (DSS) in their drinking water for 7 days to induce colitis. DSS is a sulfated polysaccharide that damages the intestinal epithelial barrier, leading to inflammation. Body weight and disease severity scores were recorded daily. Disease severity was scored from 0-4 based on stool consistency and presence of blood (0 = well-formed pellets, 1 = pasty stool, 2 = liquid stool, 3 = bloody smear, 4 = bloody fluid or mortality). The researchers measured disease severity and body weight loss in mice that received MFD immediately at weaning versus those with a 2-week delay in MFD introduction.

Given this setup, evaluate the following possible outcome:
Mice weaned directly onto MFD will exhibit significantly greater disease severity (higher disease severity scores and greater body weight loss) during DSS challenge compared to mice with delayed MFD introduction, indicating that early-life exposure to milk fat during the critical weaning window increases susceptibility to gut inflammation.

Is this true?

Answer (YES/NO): NO